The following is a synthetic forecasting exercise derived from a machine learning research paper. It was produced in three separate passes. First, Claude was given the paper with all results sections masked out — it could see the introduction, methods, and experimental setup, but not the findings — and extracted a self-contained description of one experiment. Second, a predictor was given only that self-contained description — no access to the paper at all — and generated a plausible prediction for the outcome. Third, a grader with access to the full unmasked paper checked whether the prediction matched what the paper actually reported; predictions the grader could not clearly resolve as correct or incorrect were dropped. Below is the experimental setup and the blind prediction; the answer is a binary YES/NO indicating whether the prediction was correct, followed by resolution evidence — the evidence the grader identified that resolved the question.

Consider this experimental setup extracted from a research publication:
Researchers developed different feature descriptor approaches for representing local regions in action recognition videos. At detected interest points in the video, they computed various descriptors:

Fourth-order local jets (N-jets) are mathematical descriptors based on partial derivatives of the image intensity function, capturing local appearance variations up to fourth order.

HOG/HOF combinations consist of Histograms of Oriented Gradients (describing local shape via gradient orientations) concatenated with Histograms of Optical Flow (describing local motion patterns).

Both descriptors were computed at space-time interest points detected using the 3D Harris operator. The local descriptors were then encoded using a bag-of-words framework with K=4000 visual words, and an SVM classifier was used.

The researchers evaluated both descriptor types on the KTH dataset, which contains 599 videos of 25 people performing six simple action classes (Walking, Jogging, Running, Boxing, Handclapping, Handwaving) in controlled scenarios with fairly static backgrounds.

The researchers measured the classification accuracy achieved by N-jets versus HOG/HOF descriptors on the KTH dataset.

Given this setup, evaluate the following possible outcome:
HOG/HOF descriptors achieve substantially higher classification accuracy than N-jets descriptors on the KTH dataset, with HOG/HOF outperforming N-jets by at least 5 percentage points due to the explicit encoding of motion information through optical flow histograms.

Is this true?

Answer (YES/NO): YES